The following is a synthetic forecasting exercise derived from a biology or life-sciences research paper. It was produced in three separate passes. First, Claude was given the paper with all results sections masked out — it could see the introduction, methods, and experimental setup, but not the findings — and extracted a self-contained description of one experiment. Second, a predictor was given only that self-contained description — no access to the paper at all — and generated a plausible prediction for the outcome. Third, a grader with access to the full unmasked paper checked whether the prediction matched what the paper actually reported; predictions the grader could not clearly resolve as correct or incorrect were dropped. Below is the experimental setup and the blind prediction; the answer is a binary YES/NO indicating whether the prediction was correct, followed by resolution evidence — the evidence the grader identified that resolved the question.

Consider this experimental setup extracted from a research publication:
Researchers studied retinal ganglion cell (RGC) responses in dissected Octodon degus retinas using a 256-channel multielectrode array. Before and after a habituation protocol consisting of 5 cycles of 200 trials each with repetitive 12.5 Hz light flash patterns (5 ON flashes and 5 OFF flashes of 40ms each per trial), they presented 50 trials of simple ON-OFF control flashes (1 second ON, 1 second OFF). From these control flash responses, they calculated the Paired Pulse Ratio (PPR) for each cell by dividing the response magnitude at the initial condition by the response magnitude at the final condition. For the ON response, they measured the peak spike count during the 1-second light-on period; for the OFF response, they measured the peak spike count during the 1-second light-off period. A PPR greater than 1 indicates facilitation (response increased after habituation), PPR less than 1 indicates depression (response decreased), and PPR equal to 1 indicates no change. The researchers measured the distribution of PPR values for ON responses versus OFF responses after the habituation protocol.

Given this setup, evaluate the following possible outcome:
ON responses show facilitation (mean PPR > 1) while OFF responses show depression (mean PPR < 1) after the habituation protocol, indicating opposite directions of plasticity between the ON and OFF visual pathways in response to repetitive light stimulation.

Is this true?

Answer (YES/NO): NO